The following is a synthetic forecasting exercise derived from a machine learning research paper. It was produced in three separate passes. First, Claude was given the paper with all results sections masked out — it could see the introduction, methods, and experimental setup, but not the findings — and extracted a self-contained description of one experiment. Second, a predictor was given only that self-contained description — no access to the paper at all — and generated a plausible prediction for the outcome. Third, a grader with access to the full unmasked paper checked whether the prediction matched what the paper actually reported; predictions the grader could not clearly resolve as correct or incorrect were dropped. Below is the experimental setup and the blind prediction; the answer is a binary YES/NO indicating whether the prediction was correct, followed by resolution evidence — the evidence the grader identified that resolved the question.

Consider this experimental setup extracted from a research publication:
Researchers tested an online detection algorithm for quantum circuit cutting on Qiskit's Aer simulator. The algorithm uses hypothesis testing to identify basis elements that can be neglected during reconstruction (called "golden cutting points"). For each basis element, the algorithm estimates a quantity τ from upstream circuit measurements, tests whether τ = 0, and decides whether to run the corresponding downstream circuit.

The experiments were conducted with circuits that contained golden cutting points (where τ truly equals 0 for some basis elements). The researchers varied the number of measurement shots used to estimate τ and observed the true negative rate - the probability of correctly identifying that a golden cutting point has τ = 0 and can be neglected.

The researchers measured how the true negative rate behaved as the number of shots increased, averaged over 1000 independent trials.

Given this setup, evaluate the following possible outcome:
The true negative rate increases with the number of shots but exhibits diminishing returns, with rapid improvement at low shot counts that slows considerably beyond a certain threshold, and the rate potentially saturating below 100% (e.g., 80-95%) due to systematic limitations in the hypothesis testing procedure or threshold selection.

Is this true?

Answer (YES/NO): NO